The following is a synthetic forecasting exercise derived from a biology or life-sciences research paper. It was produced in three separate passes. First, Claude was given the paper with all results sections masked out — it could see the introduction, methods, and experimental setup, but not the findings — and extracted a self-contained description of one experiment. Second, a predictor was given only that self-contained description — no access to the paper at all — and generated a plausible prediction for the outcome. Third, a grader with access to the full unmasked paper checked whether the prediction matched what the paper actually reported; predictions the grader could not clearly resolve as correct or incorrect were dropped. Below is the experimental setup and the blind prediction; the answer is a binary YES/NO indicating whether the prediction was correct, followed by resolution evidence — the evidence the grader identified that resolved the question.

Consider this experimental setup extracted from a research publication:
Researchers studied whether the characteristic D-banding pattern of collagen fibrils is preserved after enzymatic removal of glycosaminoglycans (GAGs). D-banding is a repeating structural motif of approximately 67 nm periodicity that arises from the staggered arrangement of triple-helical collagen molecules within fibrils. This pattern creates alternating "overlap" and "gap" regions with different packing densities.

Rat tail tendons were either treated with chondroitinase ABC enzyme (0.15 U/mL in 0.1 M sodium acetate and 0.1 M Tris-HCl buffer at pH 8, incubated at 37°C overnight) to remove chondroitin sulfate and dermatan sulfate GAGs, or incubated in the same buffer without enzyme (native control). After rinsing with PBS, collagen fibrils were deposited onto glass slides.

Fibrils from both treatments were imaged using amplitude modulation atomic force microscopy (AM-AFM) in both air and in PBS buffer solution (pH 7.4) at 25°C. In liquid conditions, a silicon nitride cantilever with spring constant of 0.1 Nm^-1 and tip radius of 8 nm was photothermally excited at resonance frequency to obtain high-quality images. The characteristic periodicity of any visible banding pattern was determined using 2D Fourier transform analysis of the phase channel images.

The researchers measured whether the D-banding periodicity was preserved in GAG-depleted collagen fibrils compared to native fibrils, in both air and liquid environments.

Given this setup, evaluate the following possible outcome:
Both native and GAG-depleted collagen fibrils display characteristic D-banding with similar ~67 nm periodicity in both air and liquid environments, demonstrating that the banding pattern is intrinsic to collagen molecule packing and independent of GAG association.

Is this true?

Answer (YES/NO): YES